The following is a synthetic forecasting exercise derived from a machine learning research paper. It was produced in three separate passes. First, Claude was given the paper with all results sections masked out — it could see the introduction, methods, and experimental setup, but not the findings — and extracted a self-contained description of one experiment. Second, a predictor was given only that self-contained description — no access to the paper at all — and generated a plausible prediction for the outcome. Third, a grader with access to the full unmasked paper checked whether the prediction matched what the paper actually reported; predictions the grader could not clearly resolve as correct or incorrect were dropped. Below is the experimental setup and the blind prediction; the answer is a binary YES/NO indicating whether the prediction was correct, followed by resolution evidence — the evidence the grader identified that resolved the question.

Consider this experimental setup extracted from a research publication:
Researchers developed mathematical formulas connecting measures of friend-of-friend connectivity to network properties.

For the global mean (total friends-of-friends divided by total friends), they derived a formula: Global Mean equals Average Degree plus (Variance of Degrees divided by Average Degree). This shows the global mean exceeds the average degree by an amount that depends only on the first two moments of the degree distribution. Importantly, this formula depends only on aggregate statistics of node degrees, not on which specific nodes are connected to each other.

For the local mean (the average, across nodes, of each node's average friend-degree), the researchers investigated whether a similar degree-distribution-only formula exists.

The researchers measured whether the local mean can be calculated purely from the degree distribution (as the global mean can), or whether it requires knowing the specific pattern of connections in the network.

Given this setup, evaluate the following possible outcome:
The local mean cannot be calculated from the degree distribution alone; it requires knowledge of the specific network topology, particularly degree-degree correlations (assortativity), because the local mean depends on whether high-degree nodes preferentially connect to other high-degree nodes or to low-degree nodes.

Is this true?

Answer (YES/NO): YES